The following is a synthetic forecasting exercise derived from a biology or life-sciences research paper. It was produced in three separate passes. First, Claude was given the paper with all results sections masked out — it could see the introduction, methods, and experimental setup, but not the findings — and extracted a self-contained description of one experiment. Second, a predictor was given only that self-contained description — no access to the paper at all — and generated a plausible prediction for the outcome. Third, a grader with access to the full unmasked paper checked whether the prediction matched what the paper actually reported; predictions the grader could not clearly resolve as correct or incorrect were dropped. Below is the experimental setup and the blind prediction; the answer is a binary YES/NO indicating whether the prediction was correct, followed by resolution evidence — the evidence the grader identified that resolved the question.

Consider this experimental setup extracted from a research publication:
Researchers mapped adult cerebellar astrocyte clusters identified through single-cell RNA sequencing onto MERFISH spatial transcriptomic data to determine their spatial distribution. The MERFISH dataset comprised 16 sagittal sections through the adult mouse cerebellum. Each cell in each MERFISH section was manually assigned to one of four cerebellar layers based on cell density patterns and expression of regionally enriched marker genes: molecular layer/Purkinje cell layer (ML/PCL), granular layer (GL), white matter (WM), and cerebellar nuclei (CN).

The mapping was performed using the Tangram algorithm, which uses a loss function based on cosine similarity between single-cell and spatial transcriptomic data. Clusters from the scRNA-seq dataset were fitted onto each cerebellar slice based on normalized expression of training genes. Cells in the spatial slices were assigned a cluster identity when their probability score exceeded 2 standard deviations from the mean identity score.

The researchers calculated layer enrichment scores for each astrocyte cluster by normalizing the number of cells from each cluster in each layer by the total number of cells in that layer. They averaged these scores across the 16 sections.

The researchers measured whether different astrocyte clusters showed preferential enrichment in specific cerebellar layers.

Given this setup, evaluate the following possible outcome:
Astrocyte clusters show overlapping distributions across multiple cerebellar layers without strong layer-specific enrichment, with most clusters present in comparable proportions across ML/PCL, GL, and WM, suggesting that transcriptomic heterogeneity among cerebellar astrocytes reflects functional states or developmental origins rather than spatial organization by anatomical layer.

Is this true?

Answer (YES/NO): NO